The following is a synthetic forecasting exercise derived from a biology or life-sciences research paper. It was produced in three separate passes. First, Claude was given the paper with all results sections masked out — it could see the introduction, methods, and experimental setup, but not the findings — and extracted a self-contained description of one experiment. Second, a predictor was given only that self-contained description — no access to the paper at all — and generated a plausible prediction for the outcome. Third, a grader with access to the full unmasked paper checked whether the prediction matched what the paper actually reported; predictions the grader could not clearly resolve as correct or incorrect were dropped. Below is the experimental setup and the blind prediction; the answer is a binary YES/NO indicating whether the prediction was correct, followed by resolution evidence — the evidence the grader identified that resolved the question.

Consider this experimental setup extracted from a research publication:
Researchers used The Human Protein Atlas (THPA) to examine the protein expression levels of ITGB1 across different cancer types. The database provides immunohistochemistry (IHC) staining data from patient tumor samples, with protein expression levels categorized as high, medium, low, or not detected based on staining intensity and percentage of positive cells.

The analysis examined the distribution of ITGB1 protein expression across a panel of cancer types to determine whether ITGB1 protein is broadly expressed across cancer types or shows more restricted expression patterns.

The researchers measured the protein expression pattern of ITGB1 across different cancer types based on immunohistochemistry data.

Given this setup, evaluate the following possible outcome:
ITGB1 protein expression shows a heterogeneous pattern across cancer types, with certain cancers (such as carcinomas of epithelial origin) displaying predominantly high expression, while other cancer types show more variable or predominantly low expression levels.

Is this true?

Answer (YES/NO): NO